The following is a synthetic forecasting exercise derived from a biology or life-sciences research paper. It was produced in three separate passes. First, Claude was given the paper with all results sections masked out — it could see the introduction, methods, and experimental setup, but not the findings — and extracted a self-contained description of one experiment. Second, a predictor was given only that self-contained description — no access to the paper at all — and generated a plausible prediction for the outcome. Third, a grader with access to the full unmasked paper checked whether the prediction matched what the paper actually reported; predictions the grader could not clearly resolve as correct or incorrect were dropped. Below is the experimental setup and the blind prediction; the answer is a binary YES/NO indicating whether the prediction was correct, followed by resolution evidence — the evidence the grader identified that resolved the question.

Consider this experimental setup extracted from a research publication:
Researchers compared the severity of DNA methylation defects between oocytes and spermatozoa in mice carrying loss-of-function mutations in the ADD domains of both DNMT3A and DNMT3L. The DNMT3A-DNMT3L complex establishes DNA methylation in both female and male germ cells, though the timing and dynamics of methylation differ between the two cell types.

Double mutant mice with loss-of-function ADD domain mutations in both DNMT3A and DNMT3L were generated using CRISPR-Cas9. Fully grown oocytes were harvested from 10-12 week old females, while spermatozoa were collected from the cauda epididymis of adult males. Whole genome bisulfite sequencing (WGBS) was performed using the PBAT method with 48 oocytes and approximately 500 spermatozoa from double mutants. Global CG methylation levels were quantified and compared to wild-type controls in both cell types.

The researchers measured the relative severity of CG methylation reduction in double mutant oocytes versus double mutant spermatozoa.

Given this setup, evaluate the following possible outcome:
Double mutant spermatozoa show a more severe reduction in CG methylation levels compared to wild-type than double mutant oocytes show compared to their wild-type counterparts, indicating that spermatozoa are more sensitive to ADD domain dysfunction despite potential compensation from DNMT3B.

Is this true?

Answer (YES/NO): NO